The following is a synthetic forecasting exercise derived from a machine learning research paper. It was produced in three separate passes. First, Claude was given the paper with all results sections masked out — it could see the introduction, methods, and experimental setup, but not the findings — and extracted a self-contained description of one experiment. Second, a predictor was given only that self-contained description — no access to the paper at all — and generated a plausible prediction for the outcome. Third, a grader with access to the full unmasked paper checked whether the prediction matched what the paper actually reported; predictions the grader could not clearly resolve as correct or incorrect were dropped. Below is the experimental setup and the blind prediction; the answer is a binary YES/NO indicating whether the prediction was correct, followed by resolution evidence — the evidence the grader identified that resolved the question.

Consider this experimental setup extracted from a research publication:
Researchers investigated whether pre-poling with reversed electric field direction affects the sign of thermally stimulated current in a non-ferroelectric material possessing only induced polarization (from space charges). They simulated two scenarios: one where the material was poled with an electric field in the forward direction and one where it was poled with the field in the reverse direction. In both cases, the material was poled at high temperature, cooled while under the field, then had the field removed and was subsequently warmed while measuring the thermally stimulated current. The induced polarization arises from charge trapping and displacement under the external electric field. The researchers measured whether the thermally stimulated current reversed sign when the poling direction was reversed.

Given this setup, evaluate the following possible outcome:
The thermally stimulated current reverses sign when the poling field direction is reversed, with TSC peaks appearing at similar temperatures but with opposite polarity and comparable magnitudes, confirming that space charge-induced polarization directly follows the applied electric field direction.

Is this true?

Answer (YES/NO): YES